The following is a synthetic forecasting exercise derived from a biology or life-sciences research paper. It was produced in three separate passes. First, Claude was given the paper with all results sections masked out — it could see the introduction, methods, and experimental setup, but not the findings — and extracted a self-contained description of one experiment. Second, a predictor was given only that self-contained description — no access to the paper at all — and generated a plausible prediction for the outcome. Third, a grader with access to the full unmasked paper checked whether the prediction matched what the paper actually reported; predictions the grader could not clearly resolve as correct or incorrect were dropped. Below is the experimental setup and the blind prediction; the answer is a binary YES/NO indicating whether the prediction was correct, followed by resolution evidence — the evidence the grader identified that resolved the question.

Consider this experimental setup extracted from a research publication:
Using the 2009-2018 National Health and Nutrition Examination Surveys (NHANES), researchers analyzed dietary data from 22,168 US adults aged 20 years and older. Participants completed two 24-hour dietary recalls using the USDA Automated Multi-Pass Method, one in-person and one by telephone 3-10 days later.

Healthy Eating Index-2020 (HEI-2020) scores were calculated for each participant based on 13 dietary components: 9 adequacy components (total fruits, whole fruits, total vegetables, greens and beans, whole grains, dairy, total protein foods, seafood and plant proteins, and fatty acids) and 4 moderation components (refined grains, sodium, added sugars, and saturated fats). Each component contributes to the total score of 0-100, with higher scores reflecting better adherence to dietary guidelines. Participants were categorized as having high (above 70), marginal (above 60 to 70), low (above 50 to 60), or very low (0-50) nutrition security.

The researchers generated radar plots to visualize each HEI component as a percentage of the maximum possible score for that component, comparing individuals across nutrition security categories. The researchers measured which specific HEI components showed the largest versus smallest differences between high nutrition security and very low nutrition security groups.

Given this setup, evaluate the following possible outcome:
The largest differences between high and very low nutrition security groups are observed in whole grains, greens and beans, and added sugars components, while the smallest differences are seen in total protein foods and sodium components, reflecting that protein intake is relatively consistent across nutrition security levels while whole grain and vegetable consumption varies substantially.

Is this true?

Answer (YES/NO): NO